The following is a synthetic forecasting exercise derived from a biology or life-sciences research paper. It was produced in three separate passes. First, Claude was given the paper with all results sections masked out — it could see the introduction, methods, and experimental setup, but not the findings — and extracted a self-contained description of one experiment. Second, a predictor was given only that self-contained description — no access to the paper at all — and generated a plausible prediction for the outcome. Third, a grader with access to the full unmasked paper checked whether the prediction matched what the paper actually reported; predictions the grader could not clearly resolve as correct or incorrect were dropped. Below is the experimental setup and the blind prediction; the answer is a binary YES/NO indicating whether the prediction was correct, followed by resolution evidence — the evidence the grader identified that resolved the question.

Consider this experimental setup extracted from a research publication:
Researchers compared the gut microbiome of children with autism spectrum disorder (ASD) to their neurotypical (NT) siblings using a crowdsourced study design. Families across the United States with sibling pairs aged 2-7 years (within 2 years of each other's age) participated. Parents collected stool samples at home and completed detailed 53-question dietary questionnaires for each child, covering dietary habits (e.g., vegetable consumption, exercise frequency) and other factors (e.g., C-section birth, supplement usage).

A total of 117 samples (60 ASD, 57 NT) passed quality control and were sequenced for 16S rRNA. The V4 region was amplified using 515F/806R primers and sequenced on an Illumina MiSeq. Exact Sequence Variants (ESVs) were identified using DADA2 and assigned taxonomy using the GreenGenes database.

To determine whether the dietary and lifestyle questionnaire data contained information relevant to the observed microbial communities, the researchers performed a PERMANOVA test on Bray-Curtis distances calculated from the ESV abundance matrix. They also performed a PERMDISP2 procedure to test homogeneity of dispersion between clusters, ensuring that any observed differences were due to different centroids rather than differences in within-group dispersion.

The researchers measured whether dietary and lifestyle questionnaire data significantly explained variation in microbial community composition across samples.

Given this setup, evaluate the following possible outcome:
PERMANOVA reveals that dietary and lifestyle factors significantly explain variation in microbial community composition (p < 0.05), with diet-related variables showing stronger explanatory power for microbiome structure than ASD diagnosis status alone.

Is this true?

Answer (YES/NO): NO